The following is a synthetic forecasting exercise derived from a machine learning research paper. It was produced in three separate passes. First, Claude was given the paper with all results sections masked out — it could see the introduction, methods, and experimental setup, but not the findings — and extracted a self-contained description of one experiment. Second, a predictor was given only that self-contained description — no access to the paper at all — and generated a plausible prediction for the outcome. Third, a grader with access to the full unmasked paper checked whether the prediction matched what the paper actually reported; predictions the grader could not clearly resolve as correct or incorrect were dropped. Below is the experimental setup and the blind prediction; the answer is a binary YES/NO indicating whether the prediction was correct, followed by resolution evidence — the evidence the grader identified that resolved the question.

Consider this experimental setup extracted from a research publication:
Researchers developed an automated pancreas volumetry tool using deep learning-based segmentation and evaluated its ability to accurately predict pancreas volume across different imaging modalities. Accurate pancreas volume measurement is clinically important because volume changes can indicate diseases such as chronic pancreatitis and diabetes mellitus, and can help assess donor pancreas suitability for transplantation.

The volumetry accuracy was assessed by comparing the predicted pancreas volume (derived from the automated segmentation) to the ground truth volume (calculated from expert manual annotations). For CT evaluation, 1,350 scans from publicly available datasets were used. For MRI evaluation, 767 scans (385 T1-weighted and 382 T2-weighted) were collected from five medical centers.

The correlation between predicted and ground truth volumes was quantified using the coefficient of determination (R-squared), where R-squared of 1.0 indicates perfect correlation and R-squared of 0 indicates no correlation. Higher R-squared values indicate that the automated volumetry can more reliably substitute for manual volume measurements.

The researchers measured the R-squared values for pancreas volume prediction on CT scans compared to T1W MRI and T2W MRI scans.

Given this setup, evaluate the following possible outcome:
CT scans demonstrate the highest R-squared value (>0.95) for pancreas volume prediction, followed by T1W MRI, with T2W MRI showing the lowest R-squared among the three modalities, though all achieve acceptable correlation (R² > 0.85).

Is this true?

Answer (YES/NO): NO